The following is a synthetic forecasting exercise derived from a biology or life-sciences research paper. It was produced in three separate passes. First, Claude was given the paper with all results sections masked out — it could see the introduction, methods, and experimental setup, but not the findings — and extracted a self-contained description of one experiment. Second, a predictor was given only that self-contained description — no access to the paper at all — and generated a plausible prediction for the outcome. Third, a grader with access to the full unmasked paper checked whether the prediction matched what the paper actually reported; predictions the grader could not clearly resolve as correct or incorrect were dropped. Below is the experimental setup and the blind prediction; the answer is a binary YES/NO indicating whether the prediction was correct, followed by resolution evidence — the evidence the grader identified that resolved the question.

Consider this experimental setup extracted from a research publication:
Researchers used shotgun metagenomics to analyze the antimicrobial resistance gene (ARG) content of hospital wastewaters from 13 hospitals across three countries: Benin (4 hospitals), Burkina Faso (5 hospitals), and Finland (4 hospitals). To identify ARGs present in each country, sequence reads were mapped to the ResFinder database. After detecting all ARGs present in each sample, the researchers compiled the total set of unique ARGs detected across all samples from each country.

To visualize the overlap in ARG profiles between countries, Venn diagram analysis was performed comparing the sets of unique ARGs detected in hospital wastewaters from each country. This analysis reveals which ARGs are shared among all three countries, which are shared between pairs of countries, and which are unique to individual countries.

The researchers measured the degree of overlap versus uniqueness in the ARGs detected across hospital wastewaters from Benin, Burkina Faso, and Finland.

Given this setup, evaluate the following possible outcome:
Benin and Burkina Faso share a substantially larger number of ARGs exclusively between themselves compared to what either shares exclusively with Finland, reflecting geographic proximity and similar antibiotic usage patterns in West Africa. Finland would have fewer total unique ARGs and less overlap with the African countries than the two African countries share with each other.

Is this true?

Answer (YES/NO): YES